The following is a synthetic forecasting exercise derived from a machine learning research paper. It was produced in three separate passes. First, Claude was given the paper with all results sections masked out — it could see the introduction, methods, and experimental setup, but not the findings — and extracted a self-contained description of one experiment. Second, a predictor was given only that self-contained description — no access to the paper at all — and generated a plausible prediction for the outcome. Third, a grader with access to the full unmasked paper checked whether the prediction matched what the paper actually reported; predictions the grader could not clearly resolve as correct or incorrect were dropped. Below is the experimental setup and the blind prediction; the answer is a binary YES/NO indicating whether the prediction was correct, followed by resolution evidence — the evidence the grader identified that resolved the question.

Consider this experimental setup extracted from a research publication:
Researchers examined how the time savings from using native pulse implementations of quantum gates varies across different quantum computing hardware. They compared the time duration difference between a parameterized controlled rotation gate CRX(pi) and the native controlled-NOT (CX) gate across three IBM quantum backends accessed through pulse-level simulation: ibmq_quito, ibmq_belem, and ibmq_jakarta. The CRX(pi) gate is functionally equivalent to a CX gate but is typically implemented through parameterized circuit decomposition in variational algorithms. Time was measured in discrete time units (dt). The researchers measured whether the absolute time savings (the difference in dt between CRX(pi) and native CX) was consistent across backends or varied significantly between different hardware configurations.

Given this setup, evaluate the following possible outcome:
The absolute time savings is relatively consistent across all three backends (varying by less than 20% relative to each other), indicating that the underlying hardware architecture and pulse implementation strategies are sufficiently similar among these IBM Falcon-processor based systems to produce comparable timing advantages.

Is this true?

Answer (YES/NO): NO